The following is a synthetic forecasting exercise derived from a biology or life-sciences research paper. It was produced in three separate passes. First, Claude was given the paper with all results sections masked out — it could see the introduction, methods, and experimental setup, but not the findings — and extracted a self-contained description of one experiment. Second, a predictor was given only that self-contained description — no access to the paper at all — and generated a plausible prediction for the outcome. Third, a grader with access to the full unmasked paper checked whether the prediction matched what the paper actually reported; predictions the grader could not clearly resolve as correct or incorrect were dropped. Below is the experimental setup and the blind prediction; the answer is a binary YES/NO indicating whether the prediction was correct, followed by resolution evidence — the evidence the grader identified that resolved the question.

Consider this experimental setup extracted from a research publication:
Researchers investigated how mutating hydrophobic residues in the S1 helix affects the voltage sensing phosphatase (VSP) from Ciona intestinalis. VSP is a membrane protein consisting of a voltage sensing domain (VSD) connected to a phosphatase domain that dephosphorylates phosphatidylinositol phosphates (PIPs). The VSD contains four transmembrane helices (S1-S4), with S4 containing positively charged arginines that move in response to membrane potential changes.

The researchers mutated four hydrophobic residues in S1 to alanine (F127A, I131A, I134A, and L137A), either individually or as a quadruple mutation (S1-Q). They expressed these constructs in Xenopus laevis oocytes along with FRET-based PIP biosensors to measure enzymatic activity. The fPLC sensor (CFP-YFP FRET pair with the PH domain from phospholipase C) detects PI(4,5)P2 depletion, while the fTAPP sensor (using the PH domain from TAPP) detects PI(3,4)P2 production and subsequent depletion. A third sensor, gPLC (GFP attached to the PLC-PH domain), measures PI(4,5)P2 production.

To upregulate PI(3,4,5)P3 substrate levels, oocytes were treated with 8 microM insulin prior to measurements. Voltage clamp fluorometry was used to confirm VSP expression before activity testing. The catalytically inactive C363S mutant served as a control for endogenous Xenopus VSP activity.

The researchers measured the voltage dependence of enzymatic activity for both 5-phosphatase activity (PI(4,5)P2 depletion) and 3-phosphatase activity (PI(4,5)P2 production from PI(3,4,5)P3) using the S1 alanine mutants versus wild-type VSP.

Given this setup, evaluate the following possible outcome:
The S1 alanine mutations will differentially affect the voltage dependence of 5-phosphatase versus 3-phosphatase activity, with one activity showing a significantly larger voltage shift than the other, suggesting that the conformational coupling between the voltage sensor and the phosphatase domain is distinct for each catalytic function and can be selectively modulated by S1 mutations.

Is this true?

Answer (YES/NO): YES